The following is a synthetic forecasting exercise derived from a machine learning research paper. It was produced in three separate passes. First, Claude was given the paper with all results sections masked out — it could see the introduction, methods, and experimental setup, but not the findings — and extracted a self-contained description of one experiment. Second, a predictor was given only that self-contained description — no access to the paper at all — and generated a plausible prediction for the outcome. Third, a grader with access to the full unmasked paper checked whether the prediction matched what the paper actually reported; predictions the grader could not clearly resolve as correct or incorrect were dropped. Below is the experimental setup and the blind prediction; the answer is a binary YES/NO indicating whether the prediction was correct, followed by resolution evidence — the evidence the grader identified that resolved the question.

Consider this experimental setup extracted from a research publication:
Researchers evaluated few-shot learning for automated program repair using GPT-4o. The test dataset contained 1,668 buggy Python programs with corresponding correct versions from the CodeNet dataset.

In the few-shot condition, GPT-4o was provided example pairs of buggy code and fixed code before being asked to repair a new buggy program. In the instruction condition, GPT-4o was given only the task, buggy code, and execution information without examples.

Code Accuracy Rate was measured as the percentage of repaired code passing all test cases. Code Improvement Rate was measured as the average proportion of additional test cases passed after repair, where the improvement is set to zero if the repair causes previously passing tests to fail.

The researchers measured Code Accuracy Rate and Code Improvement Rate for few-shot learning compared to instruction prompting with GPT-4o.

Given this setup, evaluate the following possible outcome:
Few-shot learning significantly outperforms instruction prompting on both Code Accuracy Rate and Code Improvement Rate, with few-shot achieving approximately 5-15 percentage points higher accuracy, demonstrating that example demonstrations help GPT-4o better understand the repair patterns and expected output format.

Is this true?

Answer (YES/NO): NO